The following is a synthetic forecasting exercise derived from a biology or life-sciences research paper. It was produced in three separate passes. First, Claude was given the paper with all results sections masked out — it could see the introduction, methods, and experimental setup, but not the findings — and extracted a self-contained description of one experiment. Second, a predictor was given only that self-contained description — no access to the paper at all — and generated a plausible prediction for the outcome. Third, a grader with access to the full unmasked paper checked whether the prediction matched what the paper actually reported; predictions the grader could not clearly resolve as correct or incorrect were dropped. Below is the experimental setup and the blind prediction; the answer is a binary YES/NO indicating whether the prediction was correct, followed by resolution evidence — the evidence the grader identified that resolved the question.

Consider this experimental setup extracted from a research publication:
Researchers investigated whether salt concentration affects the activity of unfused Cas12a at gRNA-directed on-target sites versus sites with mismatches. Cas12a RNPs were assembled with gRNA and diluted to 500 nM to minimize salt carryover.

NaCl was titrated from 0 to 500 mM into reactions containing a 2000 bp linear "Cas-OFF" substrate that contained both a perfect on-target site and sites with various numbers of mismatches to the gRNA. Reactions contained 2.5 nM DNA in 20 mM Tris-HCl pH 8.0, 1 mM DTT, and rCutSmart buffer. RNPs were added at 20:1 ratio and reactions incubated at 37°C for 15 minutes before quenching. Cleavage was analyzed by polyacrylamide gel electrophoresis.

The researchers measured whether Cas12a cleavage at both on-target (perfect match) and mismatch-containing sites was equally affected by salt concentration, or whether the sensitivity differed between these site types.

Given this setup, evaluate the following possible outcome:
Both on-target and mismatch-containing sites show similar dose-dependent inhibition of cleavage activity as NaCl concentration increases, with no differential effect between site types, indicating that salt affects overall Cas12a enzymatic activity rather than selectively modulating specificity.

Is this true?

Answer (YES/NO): NO